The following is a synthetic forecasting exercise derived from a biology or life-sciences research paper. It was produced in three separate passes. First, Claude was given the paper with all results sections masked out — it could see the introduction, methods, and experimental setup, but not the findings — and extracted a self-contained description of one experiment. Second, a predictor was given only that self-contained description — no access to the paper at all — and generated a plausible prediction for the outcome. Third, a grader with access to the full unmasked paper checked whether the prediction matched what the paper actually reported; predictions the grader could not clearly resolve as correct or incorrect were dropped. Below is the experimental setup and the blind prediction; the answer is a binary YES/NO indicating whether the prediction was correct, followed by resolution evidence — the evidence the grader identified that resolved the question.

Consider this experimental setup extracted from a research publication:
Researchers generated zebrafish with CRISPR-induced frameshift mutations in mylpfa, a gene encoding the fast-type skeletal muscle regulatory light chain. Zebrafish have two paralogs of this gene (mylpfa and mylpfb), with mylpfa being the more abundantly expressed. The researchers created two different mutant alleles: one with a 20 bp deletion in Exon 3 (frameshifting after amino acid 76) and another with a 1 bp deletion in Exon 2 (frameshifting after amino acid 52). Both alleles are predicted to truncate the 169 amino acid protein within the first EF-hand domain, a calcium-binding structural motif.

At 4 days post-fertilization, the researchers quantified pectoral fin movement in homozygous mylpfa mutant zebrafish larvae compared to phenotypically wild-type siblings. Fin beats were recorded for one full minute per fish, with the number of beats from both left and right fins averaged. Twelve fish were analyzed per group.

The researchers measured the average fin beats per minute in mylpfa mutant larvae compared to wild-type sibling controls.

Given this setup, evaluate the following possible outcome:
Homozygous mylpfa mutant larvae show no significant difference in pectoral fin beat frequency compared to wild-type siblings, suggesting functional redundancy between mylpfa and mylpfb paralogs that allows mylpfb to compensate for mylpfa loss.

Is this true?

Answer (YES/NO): NO